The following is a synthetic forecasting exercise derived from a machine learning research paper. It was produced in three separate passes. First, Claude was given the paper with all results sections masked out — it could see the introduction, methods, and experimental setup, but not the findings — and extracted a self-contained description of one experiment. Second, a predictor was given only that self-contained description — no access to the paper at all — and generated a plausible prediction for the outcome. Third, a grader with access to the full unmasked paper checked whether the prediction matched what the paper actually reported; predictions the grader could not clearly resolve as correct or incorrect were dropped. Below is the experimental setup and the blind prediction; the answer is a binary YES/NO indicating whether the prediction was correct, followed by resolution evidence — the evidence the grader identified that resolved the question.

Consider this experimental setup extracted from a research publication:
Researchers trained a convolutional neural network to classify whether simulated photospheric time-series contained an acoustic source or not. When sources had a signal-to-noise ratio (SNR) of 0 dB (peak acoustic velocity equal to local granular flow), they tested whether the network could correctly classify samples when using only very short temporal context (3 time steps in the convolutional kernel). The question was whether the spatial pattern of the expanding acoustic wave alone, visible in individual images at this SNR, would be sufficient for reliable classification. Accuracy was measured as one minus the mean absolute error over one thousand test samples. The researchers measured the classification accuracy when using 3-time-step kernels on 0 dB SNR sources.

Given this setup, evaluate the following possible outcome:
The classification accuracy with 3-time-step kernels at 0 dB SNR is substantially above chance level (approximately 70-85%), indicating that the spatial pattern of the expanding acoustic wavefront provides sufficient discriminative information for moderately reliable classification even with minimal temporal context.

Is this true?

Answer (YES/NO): NO